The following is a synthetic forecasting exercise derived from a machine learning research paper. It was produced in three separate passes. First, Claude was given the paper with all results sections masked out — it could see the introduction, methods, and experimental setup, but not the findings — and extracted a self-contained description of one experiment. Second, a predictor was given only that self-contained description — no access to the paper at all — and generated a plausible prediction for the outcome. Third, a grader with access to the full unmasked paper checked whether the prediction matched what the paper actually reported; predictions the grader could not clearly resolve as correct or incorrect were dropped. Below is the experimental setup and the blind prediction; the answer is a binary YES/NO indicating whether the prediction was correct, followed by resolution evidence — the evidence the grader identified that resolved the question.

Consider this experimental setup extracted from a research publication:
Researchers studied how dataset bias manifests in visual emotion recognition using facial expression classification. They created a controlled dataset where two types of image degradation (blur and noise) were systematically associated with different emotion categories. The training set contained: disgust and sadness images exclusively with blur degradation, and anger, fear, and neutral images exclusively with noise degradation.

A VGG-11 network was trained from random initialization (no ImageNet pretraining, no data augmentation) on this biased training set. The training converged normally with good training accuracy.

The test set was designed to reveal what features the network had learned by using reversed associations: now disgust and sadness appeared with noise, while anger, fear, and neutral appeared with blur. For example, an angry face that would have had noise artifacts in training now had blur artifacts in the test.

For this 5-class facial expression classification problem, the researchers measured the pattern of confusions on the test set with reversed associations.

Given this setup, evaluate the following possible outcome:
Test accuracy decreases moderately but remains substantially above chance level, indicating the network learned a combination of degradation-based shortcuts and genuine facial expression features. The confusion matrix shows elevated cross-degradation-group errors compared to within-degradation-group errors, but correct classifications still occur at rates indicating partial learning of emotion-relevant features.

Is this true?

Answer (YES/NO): NO